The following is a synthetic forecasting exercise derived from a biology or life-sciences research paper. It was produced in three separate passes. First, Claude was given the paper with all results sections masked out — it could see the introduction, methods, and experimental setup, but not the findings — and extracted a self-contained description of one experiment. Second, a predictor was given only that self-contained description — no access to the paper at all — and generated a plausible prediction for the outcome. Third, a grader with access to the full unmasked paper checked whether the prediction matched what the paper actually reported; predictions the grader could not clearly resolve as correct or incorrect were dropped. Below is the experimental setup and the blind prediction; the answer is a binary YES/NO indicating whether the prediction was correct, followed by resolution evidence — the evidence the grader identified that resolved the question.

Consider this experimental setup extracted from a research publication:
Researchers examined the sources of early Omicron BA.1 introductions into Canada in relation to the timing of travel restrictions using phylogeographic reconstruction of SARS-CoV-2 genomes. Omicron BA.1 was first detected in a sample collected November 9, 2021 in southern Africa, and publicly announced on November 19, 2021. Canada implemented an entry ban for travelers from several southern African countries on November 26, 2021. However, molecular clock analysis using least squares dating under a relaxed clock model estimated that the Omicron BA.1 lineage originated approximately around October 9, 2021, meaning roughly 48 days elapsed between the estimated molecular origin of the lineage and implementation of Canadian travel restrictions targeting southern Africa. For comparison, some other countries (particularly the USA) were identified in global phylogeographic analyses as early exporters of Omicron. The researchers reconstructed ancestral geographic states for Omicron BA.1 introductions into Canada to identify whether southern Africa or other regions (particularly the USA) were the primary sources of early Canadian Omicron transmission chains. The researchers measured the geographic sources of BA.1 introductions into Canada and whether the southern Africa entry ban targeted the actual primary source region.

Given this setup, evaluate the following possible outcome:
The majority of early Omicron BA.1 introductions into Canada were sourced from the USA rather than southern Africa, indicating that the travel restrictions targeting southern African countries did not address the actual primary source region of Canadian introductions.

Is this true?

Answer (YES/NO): YES